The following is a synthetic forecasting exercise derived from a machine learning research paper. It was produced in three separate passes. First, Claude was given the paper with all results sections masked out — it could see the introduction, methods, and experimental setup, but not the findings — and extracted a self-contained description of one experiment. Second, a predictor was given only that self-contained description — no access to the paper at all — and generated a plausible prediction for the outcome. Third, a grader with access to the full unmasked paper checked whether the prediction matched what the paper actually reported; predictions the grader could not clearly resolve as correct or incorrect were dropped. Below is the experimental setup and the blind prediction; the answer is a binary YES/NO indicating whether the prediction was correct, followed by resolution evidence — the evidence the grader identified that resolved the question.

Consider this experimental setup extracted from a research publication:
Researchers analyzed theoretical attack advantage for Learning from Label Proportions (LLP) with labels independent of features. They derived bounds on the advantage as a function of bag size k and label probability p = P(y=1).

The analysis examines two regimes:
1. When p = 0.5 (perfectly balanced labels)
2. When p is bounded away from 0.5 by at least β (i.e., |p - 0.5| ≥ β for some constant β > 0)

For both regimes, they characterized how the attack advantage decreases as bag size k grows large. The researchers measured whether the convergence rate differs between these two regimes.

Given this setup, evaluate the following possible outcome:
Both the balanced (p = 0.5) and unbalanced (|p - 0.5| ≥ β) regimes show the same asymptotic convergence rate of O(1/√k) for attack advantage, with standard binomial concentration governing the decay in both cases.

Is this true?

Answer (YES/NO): NO